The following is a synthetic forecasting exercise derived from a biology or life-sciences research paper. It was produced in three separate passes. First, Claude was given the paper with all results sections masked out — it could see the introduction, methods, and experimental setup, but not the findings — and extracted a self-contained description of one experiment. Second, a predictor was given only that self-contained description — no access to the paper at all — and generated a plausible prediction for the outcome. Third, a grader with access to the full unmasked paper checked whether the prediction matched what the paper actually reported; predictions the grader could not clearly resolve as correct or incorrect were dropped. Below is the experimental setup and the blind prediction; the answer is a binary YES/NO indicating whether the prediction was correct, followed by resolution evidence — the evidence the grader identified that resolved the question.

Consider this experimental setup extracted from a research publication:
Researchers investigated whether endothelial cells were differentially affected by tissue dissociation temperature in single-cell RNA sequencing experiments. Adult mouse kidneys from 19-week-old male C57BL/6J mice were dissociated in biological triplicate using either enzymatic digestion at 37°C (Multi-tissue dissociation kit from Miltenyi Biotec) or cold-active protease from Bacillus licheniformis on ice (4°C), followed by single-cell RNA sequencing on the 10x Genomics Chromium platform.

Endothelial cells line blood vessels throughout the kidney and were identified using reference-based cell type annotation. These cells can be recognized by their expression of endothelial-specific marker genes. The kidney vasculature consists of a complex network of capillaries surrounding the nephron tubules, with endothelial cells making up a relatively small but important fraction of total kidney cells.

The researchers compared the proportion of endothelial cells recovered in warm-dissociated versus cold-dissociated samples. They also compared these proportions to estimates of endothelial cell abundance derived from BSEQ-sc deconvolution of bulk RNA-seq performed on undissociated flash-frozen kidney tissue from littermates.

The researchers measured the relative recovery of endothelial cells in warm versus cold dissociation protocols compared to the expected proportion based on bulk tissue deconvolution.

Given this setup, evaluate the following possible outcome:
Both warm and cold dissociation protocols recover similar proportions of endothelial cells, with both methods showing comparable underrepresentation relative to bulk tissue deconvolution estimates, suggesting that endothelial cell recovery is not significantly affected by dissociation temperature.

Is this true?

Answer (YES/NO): NO